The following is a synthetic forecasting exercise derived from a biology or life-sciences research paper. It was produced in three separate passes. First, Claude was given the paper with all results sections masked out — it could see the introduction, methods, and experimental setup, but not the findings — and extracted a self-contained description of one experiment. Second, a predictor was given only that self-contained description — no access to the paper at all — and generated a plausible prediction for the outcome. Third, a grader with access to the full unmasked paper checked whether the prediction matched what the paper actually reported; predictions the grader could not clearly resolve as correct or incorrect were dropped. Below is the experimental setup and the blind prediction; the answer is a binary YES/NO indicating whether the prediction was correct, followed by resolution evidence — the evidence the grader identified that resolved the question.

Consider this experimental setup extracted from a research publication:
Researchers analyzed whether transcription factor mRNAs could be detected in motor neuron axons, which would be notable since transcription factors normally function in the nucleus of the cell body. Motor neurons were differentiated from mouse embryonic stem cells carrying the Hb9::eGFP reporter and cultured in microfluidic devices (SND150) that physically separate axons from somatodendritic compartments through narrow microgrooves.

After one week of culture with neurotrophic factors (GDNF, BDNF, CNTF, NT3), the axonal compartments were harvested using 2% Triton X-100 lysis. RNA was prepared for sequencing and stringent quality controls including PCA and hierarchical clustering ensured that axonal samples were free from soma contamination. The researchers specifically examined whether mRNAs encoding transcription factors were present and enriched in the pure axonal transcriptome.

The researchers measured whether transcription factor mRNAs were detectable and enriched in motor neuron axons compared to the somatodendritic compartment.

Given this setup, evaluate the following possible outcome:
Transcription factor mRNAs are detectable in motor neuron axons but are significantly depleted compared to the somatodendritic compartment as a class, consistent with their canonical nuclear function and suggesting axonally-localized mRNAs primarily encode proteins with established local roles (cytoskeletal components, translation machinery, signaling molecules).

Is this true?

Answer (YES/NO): NO